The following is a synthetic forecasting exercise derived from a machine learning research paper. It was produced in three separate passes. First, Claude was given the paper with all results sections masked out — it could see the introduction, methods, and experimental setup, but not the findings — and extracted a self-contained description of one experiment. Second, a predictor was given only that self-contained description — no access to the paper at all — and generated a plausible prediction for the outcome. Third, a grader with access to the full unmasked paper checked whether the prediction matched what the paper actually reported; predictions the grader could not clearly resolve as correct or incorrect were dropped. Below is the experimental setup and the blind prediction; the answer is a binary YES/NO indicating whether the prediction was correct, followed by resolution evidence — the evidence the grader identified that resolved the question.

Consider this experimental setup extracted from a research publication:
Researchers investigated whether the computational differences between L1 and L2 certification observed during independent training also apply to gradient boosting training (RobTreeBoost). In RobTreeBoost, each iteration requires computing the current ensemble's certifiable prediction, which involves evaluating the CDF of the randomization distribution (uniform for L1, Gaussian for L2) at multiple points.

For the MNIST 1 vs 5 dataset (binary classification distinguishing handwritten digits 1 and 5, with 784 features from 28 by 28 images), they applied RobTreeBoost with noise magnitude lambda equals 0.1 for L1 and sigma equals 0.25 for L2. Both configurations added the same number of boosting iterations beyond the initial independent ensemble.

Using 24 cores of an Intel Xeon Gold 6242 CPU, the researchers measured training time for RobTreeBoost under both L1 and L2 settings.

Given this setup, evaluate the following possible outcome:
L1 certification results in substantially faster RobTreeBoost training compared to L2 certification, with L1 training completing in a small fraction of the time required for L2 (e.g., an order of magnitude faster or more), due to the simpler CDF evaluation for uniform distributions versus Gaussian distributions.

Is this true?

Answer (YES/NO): NO